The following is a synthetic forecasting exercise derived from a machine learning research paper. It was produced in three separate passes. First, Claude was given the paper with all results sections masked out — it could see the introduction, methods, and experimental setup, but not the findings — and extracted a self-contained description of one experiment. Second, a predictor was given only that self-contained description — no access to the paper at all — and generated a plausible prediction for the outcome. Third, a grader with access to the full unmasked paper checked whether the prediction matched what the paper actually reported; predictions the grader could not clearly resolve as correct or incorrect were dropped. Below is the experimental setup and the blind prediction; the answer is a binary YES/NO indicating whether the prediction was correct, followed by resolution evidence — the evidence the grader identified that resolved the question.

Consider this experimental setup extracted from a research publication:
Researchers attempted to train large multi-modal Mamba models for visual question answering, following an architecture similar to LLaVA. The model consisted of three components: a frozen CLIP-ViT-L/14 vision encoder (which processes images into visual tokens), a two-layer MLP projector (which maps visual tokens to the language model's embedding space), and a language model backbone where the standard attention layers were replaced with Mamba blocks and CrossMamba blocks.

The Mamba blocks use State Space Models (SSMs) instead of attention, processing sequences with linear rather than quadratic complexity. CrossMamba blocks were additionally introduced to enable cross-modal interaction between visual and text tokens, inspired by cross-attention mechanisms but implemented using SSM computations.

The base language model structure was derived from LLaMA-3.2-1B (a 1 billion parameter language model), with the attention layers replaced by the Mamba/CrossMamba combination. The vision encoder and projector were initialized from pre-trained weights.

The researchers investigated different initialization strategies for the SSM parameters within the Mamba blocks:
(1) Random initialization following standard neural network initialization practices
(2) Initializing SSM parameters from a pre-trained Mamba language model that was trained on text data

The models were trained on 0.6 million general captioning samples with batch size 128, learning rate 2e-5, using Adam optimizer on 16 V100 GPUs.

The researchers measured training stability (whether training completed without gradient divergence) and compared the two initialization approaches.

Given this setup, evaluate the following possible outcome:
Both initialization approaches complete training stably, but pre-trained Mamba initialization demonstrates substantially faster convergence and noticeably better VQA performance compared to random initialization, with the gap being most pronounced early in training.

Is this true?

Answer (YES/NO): NO